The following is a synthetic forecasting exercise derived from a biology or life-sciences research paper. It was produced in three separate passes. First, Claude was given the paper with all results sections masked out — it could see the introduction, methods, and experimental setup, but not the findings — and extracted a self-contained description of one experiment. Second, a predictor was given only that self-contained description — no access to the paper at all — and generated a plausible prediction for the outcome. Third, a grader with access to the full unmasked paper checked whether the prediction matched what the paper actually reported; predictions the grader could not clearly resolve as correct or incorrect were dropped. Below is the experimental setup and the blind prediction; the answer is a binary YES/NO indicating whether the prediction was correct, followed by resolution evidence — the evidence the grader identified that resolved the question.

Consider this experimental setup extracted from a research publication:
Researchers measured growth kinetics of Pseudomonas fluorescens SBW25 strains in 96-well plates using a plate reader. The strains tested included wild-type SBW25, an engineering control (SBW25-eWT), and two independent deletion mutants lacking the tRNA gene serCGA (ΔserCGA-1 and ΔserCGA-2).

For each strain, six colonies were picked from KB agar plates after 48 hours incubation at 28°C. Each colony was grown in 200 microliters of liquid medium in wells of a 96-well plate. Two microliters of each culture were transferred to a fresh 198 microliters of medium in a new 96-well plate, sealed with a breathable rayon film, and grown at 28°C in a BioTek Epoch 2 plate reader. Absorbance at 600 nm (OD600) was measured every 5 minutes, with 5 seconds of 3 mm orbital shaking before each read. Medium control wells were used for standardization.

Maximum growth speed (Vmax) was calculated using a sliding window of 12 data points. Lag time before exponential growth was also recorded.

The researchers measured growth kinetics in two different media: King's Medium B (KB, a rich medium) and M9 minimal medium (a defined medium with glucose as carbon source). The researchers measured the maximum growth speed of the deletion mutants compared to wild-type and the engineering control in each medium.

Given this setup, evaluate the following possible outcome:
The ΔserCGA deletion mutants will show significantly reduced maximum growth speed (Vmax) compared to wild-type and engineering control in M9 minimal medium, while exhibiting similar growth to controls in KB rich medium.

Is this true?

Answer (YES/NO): NO